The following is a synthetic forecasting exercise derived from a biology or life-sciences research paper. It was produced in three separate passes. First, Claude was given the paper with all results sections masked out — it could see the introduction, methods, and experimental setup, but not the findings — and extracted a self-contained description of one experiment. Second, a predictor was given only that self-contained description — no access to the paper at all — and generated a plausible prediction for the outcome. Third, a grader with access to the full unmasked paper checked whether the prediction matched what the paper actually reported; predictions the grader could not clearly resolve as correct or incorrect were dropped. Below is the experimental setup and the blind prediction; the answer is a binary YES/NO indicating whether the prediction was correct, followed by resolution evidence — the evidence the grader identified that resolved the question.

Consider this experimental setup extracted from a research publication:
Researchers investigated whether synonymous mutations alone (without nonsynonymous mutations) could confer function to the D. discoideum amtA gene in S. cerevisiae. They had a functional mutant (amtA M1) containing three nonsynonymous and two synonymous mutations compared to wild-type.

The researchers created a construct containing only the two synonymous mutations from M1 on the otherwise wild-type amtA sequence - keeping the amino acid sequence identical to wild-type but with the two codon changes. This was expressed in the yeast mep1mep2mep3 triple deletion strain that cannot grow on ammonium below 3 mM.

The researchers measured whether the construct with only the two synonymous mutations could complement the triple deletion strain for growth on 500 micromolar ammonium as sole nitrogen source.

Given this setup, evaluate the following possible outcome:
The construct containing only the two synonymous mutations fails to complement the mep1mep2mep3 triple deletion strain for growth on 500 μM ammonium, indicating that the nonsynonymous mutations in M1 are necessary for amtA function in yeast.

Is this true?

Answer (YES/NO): YES